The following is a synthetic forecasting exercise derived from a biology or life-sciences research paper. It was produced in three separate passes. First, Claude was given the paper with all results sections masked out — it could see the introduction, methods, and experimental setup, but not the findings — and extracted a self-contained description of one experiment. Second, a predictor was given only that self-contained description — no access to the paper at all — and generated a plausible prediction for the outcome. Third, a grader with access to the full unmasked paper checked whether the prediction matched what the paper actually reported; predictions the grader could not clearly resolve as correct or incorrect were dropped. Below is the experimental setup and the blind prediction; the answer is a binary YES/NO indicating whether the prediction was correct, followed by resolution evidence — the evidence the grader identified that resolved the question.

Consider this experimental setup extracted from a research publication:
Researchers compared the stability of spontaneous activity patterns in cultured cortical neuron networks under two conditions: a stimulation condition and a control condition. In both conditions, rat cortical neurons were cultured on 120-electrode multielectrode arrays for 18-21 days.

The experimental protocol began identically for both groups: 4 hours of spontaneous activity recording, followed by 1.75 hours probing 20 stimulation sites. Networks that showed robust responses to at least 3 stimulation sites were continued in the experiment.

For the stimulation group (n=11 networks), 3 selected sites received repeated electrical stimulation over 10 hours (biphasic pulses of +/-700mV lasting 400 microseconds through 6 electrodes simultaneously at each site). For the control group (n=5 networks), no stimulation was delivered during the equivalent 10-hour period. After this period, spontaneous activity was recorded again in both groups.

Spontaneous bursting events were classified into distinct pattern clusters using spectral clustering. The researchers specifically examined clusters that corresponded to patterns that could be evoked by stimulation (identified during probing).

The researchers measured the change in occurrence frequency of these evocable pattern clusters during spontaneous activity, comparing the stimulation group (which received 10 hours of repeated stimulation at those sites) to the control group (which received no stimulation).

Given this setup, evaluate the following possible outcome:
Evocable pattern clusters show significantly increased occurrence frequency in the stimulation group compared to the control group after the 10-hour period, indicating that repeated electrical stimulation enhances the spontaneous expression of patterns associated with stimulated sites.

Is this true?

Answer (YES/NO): NO